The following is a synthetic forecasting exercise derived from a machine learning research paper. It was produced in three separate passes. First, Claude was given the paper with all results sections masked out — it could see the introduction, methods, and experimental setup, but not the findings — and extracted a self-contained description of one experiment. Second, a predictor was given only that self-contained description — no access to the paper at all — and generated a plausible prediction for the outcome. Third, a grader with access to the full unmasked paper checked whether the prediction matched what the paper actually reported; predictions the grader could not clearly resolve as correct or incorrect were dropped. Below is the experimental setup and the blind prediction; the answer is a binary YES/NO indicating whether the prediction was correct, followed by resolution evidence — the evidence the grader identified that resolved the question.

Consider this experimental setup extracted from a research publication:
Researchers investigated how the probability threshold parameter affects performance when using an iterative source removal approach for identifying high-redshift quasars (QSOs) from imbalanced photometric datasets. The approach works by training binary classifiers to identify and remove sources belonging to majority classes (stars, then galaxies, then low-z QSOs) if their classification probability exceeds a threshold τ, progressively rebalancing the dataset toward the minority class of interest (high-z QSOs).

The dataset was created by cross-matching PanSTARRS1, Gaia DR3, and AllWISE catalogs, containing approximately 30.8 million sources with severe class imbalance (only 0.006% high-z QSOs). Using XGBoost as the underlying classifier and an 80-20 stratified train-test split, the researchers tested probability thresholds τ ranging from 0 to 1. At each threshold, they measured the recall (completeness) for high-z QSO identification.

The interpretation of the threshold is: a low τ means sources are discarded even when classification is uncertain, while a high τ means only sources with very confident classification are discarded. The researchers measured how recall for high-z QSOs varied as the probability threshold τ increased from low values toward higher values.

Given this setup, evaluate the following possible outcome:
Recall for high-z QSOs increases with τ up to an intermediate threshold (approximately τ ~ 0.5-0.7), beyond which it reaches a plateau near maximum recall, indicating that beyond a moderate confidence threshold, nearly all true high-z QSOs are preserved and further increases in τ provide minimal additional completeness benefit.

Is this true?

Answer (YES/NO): NO